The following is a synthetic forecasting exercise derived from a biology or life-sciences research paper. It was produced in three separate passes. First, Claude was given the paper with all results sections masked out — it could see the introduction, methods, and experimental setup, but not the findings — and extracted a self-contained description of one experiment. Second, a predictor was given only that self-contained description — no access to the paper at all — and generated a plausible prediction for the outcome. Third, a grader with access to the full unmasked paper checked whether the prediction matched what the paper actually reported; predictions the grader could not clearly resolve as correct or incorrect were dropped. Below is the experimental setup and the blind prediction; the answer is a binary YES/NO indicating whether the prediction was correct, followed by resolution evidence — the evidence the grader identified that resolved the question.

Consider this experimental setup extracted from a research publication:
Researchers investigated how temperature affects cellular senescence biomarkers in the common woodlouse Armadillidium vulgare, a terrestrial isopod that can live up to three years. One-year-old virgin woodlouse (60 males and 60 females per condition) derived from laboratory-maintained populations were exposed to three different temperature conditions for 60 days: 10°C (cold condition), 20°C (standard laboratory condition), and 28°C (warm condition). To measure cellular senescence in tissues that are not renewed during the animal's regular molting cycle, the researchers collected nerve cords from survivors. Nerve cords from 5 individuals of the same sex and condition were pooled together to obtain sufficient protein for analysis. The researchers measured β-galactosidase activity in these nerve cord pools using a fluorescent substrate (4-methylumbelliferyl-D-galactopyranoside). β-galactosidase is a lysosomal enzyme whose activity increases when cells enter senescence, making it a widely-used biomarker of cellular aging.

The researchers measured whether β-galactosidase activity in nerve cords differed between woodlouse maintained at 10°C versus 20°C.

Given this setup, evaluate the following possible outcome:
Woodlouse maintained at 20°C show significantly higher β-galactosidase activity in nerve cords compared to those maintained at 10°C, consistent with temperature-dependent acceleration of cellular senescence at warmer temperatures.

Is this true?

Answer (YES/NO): YES